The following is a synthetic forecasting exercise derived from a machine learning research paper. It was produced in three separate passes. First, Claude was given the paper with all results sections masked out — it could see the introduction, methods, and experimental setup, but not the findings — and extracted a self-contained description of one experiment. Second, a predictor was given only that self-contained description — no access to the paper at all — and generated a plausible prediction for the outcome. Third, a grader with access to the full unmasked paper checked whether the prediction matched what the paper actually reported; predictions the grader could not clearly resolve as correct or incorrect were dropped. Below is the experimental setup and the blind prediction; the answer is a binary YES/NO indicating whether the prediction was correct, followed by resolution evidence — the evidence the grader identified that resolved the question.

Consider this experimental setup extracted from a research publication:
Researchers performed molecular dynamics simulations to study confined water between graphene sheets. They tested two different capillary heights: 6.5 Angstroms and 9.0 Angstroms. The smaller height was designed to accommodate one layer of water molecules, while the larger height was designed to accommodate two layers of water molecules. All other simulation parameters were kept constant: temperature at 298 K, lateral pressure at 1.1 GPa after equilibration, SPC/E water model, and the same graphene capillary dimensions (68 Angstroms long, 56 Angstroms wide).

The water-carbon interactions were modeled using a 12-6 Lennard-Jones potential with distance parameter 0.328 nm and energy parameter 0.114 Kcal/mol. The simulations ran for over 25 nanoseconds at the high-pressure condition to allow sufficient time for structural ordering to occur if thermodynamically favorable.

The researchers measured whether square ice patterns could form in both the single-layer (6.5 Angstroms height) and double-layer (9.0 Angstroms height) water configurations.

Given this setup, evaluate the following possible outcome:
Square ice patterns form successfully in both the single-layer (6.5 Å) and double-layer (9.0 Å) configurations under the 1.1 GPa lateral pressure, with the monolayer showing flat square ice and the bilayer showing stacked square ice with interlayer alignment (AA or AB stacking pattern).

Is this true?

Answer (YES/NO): YES